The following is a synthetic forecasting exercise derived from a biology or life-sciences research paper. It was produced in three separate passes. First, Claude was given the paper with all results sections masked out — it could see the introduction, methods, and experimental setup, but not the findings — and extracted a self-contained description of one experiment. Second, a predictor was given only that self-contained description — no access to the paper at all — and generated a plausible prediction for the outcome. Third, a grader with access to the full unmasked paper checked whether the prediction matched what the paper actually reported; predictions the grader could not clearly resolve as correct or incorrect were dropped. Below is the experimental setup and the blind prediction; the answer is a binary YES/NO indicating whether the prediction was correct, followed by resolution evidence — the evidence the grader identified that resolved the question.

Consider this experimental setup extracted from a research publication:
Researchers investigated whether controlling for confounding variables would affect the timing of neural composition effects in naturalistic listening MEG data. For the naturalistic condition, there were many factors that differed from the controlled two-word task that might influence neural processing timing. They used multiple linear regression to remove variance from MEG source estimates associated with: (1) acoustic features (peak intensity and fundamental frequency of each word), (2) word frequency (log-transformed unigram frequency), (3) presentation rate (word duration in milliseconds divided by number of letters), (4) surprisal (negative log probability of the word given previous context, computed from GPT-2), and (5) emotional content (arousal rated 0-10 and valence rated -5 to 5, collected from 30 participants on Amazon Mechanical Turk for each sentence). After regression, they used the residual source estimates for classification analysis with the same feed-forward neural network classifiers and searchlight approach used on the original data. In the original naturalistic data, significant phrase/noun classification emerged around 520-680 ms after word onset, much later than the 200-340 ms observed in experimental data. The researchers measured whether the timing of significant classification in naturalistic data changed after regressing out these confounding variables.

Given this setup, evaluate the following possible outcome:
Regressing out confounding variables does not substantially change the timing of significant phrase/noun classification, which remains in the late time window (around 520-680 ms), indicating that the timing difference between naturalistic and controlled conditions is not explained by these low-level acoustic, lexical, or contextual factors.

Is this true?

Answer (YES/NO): NO